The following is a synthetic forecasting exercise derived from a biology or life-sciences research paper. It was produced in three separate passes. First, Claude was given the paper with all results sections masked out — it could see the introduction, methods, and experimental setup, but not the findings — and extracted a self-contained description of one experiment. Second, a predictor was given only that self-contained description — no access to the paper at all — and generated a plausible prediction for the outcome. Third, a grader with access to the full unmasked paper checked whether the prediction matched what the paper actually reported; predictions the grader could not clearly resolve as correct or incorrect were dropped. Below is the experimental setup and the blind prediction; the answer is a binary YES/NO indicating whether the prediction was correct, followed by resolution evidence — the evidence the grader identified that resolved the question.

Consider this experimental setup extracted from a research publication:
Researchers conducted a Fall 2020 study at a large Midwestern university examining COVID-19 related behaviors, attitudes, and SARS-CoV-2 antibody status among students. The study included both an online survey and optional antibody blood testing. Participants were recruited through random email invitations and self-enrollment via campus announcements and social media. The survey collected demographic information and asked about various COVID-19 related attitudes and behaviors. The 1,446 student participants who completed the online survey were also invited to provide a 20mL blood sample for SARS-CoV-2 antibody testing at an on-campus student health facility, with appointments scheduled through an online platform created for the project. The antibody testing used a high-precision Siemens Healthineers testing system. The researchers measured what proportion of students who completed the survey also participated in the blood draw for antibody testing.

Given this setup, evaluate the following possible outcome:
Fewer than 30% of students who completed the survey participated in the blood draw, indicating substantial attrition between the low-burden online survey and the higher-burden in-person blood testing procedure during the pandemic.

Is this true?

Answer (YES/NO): NO